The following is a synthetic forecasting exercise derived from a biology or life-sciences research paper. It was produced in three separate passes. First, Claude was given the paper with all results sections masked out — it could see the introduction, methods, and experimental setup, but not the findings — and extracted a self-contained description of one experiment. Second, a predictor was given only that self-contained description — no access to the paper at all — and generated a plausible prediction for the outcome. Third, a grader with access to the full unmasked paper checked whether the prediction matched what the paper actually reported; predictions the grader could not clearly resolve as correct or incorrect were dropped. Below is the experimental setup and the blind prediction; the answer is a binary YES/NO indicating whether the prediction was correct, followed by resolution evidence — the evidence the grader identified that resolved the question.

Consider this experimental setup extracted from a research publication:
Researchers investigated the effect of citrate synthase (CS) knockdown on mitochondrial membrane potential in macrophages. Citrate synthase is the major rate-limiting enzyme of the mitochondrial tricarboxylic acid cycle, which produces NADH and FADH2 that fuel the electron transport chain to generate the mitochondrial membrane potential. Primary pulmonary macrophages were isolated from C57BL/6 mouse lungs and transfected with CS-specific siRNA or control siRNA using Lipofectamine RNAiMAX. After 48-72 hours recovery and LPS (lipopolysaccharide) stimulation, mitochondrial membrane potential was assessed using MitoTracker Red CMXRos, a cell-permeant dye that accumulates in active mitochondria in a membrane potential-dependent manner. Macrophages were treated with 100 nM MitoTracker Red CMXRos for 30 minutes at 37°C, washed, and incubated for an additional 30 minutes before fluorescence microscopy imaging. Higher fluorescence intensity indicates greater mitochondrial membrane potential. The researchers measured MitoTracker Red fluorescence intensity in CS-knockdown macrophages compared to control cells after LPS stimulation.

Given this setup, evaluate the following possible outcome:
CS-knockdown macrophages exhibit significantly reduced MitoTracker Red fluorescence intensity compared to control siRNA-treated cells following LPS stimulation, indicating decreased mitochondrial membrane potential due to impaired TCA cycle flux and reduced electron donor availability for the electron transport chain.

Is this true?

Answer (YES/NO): YES